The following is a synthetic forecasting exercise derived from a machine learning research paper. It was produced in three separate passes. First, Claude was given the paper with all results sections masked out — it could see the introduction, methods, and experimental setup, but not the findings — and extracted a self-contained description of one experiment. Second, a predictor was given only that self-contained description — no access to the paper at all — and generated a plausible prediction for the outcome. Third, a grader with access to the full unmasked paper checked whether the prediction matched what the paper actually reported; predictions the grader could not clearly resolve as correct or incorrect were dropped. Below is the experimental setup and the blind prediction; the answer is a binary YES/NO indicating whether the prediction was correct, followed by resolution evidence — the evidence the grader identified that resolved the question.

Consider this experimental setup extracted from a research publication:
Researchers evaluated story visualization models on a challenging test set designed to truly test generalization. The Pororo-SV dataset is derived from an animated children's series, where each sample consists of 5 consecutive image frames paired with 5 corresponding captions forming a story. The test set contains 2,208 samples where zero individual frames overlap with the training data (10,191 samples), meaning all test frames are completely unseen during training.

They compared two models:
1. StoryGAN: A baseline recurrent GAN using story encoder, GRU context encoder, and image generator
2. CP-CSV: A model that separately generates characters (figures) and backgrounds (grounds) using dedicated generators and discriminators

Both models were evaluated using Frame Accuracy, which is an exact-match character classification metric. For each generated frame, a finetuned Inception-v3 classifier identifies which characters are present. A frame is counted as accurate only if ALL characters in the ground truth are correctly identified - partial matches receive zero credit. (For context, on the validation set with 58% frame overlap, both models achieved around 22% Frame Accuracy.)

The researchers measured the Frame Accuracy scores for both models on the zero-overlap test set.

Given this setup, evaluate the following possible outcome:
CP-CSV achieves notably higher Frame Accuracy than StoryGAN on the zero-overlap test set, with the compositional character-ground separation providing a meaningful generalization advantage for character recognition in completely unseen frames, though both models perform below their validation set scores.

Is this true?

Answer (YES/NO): NO